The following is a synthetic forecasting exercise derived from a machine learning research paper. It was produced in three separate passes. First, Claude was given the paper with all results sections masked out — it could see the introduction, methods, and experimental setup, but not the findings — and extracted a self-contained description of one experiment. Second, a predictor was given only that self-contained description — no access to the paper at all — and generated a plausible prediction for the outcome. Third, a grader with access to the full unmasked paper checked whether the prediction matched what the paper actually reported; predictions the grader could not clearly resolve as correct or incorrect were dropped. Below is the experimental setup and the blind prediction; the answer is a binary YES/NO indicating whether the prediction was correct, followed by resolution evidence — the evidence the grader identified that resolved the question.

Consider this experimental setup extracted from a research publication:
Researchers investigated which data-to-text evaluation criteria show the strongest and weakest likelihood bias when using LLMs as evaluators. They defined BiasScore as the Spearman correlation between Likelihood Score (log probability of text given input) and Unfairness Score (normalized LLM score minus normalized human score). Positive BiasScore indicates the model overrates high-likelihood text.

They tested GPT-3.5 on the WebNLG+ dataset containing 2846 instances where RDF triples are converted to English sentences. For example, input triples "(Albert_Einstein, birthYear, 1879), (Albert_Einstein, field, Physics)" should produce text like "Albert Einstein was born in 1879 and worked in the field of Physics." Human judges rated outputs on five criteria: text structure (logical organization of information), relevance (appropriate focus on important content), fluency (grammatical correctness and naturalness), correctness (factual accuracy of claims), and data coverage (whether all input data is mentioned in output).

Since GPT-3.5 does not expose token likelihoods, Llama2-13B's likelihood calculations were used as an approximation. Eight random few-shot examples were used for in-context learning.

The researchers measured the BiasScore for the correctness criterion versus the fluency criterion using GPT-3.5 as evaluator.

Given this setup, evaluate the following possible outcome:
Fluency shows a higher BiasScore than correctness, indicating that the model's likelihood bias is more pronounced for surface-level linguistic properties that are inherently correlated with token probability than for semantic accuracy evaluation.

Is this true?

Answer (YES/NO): NO